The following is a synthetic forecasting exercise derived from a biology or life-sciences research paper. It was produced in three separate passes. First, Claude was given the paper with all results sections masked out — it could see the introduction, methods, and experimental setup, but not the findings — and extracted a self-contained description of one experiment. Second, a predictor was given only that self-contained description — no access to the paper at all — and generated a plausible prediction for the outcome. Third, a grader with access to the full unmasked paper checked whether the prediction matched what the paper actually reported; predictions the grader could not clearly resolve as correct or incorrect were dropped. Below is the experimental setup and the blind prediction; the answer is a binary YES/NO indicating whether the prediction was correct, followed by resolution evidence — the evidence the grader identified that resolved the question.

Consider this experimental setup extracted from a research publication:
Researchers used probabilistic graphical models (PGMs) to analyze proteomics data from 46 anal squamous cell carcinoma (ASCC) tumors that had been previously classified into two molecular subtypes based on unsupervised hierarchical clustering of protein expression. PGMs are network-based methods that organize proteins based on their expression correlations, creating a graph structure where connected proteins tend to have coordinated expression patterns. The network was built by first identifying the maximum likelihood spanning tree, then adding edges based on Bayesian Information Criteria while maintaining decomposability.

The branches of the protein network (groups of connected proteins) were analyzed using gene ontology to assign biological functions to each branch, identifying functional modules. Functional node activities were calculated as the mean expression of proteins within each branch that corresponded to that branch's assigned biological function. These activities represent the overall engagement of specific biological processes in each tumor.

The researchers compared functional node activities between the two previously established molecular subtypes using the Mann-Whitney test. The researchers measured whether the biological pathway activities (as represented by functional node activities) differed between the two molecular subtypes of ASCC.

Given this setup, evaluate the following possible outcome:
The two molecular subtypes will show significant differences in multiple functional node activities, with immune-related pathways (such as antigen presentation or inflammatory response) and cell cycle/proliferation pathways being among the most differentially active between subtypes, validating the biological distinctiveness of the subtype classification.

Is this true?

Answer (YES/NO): NO